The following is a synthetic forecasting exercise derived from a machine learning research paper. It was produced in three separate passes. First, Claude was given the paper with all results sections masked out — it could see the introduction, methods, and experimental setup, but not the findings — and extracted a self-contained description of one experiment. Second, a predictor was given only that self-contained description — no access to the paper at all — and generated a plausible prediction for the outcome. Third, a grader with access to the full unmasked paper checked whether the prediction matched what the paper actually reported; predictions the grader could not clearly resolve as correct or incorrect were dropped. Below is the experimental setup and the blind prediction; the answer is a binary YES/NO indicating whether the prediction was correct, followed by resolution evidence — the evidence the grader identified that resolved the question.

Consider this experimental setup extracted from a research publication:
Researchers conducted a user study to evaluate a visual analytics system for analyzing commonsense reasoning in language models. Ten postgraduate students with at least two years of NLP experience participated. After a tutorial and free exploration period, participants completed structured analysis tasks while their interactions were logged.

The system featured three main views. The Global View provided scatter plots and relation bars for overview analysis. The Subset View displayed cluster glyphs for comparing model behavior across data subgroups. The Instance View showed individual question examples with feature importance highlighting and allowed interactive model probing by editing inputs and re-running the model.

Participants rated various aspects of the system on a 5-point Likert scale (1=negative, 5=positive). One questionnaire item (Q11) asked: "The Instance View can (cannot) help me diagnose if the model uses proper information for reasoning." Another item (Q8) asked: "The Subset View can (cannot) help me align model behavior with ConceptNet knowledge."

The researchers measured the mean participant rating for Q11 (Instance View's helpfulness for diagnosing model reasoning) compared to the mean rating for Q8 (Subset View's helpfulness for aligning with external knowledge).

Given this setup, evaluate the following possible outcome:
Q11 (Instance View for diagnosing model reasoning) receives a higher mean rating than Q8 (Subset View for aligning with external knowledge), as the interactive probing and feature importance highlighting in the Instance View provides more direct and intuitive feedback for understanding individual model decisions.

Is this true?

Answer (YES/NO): YES